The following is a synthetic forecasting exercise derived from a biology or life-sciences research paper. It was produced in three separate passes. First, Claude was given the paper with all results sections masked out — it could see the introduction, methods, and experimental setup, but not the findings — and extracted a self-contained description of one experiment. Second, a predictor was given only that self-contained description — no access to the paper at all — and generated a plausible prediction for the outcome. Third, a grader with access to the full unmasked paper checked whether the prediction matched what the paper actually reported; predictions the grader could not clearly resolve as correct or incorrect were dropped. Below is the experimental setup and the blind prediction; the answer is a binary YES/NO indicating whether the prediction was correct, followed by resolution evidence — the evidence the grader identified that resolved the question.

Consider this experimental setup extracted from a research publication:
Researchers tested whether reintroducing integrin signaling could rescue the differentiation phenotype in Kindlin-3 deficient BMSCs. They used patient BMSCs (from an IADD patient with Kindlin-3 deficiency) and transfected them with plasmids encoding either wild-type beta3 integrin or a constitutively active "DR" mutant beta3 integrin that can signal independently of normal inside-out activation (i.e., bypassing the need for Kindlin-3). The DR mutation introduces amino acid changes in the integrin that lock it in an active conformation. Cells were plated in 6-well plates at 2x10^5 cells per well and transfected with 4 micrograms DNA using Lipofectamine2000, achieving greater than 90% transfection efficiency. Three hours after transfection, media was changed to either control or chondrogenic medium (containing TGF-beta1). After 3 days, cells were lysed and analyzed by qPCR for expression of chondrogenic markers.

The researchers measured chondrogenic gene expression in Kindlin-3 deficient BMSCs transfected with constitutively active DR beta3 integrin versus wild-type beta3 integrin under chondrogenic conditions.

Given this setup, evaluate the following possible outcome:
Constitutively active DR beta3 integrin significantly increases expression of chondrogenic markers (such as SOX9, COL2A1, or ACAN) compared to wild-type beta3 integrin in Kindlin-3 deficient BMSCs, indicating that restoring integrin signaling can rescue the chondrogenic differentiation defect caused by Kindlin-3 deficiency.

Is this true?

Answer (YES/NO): NO